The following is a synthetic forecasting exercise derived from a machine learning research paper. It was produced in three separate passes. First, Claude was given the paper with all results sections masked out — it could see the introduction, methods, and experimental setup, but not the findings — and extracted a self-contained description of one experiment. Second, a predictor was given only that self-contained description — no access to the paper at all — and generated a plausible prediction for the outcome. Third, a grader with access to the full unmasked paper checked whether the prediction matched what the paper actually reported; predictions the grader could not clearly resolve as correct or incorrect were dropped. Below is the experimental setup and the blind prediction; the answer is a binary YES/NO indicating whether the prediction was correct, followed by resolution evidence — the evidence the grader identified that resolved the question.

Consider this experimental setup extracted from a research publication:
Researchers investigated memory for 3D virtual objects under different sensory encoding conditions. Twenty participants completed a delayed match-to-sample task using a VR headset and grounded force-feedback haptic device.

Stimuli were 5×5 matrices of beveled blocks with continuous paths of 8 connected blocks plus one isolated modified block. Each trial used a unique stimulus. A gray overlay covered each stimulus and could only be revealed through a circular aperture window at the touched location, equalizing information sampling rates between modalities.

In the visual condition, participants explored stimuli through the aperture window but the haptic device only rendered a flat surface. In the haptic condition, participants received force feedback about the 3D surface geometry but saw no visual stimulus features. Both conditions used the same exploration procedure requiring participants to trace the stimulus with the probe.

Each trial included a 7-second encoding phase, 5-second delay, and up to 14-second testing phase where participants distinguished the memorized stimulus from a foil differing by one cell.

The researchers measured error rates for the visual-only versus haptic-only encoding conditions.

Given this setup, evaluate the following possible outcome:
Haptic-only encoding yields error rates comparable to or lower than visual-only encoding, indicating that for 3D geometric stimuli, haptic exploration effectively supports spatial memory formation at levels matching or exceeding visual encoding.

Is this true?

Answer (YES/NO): NO